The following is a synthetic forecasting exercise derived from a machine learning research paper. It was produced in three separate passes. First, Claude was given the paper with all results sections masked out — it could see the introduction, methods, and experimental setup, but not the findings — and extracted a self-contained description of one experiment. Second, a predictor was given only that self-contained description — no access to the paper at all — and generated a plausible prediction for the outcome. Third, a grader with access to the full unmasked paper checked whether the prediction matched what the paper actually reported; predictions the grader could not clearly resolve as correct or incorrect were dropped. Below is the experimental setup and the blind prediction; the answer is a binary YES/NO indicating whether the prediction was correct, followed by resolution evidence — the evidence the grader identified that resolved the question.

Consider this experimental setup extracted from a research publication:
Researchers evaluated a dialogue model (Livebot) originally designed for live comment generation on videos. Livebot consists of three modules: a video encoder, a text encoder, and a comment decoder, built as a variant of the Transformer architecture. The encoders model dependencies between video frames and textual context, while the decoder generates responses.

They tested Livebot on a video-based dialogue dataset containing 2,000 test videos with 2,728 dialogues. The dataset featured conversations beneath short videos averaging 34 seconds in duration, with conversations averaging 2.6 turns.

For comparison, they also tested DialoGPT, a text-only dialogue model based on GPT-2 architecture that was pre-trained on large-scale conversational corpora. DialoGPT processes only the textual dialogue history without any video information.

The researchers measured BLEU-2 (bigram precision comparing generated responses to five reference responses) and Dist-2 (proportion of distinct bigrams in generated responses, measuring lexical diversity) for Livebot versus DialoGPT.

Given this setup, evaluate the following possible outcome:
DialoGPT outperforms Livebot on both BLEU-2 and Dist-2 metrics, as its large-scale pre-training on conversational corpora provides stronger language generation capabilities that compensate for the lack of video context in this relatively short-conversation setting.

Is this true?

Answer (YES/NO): YES